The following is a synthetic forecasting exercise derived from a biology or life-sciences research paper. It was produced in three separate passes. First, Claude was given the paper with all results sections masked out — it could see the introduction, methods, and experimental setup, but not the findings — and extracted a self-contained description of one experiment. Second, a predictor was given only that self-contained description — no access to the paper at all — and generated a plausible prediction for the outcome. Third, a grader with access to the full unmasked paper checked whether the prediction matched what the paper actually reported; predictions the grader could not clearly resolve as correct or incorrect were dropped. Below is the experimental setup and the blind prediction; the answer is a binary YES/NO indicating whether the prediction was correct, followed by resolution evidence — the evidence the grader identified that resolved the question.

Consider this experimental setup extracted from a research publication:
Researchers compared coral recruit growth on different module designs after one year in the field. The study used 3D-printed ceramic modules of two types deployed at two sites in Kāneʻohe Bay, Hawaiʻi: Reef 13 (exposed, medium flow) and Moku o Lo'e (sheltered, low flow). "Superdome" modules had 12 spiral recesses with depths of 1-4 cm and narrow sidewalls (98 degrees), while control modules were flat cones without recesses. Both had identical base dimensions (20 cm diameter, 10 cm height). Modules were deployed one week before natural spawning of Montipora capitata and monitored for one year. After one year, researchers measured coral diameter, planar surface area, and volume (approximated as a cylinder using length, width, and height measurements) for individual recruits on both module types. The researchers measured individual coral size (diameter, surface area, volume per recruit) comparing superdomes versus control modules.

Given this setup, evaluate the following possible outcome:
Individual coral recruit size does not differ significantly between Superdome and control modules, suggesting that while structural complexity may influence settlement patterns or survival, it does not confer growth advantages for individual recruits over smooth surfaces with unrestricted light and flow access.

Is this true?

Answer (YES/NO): YES